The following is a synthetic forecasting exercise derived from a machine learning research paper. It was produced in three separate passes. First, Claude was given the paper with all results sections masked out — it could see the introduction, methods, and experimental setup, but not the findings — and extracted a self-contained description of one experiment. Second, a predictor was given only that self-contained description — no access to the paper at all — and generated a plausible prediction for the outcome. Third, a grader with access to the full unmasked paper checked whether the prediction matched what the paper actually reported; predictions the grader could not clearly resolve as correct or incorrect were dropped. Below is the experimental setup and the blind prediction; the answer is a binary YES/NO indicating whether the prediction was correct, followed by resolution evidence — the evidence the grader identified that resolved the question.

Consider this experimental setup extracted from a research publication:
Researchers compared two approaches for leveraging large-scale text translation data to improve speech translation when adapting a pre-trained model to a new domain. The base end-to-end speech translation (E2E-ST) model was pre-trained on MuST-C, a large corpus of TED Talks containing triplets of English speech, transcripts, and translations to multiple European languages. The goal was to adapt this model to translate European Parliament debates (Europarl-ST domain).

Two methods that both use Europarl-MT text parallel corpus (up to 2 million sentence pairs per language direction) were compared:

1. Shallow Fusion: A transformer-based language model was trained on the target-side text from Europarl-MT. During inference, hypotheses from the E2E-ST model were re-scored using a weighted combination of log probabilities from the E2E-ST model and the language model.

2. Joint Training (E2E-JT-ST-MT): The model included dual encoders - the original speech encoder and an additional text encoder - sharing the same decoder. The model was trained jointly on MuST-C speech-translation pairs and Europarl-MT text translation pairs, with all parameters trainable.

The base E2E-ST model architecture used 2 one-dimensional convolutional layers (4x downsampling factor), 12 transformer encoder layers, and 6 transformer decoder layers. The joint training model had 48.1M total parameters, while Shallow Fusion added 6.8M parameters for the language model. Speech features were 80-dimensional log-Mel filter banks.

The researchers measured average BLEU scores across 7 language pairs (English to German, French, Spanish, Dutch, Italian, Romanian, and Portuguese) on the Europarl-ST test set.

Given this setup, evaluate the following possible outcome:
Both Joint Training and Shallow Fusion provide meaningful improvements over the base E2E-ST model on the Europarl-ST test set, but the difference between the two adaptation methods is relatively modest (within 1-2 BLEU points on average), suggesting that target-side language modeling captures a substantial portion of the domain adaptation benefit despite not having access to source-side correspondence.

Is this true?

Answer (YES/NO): NO